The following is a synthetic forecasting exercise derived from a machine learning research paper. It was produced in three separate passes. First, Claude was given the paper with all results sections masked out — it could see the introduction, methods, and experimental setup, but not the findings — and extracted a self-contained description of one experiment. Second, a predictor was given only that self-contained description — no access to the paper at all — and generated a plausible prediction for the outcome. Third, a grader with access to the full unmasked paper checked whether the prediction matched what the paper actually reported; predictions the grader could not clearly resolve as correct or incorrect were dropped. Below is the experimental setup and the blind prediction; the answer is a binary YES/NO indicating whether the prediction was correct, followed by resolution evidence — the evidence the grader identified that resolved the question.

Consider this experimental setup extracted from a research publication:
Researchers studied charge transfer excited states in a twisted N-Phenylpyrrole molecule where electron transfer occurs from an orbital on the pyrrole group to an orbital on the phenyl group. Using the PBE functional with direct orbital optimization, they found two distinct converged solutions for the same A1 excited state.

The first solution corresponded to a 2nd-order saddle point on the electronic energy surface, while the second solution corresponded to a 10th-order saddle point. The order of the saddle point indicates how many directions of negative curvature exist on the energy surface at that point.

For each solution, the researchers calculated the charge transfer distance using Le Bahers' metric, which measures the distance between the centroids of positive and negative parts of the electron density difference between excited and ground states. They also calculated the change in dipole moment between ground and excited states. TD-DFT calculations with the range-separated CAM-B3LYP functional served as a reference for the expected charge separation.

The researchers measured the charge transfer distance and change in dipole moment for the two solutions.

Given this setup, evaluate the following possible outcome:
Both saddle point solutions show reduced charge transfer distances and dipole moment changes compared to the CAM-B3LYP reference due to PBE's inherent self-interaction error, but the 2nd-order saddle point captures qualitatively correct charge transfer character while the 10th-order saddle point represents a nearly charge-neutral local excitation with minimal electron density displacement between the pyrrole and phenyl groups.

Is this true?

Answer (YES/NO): NO